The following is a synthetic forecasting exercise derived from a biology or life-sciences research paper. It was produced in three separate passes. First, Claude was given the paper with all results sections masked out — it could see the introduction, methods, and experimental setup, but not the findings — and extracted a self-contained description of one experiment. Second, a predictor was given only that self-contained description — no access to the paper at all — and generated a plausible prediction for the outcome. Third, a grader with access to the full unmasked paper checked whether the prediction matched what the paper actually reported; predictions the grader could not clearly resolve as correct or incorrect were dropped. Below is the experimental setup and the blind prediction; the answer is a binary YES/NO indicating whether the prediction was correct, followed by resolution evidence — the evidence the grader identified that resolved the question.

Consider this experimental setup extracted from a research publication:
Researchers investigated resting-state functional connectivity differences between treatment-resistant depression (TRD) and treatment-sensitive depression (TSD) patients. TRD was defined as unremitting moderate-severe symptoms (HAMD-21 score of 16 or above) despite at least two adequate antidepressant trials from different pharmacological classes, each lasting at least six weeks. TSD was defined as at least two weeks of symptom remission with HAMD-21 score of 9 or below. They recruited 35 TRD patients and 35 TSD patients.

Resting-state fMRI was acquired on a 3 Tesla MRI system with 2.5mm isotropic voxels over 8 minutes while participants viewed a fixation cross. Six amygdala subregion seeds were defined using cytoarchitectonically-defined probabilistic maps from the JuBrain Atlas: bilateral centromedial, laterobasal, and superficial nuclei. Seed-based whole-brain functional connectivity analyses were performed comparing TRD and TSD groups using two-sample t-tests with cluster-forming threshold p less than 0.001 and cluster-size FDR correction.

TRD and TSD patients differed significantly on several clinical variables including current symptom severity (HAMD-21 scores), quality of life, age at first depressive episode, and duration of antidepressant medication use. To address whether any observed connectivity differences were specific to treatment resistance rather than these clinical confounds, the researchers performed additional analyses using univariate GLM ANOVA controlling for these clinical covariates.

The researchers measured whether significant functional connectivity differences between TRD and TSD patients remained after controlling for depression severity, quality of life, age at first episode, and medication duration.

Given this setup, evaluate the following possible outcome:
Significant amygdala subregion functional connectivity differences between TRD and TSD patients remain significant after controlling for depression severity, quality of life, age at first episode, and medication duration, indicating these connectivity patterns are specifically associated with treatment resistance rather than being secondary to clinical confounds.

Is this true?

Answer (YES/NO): YES